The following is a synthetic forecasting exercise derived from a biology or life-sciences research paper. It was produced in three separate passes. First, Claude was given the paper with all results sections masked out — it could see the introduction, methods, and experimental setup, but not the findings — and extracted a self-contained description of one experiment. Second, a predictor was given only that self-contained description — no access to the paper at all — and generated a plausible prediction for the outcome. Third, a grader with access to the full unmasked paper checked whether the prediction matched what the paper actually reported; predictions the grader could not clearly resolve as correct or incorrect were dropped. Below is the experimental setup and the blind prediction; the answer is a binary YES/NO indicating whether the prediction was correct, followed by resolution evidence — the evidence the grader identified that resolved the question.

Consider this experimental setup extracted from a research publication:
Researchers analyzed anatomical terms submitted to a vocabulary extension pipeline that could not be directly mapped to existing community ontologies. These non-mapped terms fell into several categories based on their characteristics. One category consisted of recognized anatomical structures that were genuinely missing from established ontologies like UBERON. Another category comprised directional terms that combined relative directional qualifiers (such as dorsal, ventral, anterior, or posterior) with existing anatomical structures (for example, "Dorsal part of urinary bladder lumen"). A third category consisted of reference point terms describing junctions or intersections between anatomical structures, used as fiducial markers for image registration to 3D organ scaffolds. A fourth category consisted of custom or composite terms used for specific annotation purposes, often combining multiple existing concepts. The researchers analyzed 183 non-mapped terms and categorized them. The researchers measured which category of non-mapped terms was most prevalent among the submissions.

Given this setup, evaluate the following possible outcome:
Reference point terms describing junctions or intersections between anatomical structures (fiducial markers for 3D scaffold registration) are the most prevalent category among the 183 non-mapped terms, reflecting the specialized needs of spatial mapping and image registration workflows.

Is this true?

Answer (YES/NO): NO